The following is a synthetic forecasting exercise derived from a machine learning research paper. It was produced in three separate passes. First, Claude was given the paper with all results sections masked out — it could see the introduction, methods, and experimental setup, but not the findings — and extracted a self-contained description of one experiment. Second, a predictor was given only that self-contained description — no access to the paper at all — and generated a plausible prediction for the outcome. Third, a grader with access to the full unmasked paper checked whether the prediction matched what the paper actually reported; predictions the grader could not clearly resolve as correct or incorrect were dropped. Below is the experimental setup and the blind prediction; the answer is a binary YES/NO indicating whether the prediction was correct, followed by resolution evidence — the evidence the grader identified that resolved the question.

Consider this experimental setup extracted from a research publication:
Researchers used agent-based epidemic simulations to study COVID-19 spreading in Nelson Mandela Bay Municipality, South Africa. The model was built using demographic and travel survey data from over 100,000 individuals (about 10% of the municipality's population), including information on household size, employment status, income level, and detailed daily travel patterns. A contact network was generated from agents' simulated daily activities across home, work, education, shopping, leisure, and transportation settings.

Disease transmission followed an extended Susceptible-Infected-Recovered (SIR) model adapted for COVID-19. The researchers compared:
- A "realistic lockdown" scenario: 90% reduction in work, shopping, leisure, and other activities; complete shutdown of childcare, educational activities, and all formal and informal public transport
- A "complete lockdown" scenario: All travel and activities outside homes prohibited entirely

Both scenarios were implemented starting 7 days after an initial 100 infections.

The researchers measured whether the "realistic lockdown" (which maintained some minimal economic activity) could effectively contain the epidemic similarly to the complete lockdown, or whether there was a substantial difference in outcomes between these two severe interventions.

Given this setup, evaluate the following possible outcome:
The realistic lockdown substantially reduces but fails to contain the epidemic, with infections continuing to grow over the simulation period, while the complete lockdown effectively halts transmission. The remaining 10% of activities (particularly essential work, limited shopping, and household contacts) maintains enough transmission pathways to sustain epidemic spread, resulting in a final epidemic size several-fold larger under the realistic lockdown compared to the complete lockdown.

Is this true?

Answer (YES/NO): NO